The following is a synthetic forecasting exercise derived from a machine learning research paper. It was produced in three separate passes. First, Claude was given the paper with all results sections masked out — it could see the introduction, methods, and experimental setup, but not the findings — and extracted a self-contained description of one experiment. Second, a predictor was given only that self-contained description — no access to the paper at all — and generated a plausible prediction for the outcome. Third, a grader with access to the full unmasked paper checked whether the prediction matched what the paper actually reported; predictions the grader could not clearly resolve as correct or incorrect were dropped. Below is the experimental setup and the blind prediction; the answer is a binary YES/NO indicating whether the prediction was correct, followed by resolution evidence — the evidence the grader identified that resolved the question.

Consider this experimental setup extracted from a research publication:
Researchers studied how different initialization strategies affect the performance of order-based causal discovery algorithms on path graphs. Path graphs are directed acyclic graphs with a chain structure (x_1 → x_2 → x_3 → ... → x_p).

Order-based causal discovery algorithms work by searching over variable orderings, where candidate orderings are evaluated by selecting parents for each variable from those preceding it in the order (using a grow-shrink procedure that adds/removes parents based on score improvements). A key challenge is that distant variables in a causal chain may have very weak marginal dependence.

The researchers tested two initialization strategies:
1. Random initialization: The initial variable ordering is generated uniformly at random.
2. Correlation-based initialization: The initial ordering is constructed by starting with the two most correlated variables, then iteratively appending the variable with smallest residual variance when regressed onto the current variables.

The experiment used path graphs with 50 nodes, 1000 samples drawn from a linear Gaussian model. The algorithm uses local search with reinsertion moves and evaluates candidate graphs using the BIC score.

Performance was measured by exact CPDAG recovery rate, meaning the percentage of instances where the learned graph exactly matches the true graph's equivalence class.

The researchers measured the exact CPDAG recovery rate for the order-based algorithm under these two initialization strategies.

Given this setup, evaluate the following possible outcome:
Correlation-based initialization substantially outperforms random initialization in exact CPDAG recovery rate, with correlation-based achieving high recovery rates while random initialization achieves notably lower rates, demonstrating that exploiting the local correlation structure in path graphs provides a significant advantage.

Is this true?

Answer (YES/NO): YES